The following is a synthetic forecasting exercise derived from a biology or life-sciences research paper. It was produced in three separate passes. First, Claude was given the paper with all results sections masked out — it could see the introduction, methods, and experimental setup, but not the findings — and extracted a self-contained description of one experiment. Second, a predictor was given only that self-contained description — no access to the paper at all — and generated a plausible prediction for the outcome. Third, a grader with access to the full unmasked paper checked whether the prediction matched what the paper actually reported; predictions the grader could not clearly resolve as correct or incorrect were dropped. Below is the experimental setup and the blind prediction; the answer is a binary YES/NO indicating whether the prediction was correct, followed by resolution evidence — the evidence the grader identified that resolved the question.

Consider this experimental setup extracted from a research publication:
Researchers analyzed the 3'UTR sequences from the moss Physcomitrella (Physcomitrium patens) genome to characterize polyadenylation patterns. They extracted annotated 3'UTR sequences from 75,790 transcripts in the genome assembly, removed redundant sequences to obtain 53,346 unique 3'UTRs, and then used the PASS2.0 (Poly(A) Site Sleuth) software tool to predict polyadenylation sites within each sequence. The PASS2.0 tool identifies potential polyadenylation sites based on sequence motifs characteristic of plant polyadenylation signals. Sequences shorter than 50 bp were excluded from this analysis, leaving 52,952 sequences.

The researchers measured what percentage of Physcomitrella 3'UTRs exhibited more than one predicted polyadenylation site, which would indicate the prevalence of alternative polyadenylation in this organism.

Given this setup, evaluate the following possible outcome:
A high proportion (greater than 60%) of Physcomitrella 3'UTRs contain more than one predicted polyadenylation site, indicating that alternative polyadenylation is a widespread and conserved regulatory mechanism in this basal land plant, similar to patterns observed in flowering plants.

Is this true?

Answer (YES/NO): YES